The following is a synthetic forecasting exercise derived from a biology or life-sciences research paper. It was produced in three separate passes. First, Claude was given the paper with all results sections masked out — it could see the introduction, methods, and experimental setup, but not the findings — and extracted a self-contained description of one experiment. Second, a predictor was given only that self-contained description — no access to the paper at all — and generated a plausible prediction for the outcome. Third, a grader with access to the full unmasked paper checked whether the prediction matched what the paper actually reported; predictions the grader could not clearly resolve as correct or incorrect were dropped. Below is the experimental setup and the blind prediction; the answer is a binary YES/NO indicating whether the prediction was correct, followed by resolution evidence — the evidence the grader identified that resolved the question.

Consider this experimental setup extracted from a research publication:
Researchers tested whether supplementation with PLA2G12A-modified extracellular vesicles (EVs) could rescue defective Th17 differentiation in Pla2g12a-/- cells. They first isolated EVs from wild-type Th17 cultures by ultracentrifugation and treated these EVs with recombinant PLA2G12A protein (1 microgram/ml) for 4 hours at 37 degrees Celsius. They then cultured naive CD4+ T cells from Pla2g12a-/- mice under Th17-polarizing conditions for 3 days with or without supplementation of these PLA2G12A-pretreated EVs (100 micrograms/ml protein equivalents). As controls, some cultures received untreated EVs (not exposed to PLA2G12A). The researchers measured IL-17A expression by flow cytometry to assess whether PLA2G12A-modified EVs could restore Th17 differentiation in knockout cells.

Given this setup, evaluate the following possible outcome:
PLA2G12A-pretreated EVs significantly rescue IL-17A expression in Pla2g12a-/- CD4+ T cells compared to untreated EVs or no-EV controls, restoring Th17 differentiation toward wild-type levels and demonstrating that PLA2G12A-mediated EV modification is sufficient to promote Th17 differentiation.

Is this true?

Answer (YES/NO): YES